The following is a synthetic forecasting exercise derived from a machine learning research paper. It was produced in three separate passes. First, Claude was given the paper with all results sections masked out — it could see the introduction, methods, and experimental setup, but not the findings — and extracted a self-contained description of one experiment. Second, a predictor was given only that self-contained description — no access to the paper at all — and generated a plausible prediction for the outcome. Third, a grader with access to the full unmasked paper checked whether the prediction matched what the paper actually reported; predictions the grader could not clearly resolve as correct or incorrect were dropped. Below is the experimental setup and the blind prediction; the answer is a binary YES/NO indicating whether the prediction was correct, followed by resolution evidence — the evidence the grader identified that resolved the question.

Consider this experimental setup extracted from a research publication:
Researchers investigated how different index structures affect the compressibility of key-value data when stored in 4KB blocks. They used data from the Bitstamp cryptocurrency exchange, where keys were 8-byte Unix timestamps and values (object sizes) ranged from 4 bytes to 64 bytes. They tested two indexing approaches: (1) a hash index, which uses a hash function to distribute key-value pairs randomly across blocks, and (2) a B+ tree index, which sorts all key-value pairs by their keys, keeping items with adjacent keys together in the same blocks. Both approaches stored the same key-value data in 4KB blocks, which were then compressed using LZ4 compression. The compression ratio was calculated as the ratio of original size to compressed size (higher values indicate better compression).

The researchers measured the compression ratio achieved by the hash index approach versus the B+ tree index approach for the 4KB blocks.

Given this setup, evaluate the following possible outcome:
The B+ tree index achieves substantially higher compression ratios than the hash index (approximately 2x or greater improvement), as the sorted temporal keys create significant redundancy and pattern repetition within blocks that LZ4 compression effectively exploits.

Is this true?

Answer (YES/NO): YES